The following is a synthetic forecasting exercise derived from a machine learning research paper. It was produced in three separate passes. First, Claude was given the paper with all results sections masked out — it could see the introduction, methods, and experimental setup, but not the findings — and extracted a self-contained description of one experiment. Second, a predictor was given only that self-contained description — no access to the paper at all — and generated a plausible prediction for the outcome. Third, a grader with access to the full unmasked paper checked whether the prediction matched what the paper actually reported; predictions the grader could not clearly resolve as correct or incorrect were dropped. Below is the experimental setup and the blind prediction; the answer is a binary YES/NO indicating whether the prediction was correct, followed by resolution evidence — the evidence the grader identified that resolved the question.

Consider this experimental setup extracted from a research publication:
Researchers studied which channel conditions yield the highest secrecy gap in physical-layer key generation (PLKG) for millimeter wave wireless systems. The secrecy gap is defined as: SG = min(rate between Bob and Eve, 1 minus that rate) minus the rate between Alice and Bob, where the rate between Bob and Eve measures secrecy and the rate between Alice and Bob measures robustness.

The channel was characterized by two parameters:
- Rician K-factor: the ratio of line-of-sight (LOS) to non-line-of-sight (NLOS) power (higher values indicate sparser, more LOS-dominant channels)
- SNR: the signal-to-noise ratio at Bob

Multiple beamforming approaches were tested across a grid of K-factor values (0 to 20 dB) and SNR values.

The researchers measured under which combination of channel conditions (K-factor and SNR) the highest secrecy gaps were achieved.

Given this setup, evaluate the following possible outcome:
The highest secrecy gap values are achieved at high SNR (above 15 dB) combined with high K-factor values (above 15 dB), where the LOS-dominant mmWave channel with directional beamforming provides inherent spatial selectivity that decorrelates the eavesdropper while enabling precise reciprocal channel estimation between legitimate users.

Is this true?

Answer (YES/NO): NO